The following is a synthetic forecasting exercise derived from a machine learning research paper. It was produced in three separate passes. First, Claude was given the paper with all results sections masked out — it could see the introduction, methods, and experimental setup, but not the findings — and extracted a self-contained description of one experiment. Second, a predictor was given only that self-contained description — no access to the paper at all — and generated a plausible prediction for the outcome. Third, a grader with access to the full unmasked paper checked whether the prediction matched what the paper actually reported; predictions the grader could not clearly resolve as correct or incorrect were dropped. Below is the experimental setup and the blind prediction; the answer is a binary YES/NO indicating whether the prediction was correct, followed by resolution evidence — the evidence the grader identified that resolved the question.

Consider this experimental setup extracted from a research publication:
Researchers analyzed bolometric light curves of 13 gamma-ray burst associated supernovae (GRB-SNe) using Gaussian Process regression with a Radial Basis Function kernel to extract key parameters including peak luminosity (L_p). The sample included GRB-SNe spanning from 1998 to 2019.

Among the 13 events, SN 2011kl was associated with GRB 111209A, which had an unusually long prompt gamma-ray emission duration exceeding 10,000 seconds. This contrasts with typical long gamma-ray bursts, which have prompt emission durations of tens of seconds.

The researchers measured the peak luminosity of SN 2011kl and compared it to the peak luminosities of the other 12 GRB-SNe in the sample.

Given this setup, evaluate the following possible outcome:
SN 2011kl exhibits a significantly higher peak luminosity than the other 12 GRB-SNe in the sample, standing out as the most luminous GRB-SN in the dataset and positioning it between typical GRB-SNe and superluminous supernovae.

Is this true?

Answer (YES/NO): NO